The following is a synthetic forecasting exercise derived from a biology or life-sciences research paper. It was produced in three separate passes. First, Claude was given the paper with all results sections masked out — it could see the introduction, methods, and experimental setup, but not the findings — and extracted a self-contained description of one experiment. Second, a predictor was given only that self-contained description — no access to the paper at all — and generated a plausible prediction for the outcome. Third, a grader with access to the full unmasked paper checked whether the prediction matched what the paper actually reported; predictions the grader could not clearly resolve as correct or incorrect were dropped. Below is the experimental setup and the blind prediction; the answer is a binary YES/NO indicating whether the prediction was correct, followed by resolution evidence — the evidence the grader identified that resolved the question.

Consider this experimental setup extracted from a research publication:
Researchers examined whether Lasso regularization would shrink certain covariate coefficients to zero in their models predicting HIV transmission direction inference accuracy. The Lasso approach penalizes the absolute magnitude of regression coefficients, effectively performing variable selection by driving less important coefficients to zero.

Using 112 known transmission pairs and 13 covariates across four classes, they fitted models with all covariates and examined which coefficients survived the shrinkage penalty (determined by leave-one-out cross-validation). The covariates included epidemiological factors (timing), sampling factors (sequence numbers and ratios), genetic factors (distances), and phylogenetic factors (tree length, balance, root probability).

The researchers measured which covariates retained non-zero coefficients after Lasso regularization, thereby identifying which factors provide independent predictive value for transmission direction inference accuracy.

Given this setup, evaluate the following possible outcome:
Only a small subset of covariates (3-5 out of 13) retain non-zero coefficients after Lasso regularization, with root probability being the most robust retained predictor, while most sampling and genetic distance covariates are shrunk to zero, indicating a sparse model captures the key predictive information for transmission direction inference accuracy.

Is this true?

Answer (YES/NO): NO